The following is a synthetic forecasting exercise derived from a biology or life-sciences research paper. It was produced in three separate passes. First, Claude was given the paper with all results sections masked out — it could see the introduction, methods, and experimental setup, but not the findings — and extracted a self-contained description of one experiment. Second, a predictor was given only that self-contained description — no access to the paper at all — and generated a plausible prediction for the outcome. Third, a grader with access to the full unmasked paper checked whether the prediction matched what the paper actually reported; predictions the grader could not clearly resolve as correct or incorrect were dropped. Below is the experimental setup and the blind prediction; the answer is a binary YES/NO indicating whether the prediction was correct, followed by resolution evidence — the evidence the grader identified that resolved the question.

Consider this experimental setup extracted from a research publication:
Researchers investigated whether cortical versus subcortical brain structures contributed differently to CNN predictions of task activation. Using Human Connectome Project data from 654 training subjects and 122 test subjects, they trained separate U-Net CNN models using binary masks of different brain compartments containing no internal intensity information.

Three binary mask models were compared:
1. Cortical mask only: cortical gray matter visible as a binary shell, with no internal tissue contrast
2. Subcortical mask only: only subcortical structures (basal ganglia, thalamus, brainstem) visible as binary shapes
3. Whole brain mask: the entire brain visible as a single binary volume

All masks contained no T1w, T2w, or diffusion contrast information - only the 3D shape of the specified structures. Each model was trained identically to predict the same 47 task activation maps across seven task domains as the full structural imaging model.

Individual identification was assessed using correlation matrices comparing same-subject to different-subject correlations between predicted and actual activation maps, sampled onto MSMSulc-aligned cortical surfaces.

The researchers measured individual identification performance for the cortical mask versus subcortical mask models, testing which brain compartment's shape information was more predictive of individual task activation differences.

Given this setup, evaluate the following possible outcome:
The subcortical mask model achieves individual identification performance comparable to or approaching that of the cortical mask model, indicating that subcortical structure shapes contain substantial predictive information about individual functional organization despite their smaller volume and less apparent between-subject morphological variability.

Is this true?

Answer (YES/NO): YES